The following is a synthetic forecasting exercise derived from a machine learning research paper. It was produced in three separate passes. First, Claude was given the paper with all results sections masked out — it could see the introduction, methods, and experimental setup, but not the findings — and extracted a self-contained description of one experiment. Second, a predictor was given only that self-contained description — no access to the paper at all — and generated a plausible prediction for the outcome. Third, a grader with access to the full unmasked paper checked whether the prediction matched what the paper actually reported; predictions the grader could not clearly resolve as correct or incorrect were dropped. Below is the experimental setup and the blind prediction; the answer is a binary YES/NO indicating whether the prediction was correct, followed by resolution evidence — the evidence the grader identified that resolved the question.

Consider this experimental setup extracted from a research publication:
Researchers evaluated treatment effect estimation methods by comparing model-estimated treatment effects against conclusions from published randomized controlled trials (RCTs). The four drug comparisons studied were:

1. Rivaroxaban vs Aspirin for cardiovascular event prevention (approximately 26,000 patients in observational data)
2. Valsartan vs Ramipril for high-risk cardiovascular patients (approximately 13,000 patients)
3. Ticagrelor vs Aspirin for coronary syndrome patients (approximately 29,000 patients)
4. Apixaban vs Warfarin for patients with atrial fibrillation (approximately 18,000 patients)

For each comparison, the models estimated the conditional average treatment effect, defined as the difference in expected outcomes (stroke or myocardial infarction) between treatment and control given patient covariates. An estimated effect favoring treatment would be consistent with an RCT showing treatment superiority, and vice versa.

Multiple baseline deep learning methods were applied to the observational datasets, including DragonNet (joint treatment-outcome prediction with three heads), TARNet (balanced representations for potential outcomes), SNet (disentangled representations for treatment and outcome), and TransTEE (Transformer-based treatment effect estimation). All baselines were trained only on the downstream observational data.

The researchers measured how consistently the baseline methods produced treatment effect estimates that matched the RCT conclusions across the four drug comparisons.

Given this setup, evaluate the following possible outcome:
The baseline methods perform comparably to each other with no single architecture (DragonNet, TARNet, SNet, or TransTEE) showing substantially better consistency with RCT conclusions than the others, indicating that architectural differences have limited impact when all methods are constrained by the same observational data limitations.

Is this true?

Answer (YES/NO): NO